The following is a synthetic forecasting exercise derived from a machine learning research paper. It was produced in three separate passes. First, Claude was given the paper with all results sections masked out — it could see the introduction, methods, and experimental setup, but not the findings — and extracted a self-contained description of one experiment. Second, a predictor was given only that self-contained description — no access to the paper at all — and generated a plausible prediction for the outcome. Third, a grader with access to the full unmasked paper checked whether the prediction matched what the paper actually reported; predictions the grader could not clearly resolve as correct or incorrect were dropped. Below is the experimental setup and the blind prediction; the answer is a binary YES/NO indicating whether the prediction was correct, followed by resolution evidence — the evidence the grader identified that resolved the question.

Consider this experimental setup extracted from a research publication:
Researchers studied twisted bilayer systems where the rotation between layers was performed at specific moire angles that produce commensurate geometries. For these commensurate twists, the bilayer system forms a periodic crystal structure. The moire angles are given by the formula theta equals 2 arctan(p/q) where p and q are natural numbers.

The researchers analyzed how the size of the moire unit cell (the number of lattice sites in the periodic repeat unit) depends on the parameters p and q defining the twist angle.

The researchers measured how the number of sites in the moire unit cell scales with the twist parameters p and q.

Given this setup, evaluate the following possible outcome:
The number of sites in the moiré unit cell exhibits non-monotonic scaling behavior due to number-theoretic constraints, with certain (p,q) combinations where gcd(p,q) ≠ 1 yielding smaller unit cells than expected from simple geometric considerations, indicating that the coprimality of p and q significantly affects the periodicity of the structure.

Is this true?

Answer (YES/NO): NO